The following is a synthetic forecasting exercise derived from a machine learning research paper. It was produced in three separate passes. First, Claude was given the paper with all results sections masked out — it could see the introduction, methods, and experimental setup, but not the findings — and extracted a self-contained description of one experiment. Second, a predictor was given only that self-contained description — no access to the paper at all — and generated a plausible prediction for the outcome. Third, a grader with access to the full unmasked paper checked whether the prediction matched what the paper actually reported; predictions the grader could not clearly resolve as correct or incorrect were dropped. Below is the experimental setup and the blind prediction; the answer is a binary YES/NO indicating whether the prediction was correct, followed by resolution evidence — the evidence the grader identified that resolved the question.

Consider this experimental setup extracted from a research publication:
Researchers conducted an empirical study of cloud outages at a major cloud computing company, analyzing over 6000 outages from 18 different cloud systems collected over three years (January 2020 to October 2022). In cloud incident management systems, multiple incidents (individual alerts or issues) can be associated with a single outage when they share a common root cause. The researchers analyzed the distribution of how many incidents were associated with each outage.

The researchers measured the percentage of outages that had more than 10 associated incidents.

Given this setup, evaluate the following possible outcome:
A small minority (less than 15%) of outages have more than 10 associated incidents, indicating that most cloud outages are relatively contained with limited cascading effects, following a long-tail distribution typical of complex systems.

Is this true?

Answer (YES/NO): NO